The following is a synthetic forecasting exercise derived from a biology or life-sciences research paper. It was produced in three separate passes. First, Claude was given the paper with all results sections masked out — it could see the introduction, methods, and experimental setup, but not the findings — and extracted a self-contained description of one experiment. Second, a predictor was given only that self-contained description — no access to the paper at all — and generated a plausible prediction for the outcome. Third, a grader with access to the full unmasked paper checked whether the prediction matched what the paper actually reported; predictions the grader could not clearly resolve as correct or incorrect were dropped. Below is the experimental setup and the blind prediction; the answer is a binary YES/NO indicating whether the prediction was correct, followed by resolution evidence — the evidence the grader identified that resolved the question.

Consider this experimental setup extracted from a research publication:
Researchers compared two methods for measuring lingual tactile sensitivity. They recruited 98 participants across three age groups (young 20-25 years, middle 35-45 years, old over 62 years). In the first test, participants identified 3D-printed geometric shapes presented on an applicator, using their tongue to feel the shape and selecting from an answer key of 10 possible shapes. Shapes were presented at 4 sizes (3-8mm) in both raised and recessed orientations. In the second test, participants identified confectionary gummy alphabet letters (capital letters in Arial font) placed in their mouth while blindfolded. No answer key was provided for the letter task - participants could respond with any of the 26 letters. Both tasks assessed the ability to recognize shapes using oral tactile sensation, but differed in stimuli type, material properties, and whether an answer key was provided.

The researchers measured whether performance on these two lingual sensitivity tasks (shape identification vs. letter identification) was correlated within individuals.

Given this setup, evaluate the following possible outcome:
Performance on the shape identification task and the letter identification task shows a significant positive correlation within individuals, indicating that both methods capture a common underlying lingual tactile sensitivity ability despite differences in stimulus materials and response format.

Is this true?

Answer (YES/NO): YES